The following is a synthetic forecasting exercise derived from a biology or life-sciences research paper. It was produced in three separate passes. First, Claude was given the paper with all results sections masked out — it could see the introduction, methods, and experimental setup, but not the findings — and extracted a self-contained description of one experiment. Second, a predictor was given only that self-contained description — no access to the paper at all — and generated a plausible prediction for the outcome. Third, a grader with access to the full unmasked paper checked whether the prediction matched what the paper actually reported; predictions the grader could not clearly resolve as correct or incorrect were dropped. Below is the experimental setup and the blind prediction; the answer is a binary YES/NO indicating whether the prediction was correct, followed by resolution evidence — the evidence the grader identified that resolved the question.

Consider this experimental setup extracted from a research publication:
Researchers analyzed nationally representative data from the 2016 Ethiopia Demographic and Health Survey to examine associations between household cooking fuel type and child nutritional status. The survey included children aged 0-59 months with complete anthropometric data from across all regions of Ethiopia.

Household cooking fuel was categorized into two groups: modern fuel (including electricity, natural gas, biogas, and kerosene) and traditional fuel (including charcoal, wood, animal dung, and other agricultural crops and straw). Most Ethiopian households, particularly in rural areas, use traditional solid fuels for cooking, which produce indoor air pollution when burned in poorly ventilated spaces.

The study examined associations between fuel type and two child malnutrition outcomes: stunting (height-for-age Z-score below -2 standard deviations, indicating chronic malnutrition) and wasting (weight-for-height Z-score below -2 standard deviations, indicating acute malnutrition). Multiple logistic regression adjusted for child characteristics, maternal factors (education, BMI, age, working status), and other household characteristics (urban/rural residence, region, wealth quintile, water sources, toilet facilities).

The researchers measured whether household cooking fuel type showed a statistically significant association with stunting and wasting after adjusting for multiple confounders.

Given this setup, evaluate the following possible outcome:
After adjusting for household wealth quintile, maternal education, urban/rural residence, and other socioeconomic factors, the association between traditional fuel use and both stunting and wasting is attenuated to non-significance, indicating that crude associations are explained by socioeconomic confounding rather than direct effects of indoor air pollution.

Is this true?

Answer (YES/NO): NO